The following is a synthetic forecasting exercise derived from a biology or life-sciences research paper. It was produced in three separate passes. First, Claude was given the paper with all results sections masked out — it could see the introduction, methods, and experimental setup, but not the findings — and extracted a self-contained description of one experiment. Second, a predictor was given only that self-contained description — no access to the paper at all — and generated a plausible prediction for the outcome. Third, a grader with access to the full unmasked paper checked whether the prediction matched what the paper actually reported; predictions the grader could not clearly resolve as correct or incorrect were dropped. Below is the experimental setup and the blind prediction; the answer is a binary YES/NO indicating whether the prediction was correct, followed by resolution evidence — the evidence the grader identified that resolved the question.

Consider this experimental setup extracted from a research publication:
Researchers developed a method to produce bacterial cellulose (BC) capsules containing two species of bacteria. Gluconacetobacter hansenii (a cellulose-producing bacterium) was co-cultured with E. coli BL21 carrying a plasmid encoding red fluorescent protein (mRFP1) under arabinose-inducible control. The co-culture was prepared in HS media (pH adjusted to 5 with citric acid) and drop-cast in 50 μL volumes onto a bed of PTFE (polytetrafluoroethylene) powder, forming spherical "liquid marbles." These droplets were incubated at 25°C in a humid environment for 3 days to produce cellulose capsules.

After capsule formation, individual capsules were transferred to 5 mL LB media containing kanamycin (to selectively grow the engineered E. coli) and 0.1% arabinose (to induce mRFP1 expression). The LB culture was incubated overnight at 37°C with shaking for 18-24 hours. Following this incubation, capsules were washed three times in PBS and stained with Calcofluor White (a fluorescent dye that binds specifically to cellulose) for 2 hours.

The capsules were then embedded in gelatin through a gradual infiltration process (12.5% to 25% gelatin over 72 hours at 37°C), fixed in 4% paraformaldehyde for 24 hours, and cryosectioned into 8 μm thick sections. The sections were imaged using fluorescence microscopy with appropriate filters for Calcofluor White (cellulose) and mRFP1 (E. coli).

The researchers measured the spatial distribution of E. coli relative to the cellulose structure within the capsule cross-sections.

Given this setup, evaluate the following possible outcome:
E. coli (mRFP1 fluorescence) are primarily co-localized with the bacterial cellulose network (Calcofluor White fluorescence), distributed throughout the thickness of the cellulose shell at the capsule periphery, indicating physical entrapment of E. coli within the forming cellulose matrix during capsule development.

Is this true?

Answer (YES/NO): NO